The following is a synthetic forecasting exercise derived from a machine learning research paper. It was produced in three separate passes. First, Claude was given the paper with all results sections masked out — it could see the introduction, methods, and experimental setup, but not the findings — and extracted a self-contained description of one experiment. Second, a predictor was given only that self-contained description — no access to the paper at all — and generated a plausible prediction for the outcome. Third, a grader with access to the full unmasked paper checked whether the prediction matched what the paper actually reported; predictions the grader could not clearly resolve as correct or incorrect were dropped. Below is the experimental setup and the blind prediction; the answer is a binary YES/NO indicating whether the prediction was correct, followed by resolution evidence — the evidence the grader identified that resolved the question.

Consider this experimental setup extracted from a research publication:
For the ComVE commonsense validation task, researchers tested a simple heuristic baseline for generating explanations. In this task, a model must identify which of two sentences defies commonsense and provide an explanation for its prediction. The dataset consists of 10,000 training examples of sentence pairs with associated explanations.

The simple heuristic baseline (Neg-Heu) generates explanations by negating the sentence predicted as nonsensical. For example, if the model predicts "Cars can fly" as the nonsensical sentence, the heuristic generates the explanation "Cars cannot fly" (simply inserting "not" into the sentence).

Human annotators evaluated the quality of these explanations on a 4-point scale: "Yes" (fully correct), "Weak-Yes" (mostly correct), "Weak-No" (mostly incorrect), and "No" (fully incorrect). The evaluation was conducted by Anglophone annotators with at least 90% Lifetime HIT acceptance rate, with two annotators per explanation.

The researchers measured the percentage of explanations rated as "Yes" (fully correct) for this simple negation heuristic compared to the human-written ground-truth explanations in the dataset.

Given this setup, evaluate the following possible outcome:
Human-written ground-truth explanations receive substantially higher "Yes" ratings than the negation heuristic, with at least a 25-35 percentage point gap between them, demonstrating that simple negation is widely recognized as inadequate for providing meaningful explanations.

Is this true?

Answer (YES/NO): NO